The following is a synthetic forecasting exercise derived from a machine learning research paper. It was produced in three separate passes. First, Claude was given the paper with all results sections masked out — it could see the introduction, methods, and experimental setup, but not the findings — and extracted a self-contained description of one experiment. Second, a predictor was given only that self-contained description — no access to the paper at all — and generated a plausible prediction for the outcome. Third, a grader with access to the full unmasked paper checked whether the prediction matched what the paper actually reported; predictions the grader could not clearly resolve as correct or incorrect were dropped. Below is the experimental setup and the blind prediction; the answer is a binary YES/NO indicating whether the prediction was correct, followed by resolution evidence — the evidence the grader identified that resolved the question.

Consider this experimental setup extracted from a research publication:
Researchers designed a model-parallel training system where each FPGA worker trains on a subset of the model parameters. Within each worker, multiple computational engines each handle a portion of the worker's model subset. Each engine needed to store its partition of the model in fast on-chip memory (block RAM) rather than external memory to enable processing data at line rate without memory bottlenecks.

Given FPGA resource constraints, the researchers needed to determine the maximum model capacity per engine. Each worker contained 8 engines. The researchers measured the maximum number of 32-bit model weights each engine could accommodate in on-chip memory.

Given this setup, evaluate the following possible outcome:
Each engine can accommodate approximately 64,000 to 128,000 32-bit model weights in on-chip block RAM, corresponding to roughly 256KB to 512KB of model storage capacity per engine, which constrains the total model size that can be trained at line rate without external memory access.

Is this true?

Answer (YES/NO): NO